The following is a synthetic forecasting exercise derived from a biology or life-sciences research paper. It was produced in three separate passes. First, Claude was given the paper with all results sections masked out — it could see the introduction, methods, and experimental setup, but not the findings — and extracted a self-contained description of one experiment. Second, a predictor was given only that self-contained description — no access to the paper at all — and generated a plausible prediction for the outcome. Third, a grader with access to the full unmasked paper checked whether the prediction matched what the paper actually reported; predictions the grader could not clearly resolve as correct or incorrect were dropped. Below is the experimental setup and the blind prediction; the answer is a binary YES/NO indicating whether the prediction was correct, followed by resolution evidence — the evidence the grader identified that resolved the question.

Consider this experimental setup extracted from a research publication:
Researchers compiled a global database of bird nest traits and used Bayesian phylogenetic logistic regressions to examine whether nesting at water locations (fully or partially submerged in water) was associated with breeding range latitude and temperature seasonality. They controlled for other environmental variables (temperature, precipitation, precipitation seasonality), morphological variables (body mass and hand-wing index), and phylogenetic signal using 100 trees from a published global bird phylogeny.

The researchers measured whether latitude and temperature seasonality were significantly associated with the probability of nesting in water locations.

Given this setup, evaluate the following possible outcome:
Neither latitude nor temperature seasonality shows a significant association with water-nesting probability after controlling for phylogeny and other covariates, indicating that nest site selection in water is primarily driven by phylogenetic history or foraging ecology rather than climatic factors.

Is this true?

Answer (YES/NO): NO